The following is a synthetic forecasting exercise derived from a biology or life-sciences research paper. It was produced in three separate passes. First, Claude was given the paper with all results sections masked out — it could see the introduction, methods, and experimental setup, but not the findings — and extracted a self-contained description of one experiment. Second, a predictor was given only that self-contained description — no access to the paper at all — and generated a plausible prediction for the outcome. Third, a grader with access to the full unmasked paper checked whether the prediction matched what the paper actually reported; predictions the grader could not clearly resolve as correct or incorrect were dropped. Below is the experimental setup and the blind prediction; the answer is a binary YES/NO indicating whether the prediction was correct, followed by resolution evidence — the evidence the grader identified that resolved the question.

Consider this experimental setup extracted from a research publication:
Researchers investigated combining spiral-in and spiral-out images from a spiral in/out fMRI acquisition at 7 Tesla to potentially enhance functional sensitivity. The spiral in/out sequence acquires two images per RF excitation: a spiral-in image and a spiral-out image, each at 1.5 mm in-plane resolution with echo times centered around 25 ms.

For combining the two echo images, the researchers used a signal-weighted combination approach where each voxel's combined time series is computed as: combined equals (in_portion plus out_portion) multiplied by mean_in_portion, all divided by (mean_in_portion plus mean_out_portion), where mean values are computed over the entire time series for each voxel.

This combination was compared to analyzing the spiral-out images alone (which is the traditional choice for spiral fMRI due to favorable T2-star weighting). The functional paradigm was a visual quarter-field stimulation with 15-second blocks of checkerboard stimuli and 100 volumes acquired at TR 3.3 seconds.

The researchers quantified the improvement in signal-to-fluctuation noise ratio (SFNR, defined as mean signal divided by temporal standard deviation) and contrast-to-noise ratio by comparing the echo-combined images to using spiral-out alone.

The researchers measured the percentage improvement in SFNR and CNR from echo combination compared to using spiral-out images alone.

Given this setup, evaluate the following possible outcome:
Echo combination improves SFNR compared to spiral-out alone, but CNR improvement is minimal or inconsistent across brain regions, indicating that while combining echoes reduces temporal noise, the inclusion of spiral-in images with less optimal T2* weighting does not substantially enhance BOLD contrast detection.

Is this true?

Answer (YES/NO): YES